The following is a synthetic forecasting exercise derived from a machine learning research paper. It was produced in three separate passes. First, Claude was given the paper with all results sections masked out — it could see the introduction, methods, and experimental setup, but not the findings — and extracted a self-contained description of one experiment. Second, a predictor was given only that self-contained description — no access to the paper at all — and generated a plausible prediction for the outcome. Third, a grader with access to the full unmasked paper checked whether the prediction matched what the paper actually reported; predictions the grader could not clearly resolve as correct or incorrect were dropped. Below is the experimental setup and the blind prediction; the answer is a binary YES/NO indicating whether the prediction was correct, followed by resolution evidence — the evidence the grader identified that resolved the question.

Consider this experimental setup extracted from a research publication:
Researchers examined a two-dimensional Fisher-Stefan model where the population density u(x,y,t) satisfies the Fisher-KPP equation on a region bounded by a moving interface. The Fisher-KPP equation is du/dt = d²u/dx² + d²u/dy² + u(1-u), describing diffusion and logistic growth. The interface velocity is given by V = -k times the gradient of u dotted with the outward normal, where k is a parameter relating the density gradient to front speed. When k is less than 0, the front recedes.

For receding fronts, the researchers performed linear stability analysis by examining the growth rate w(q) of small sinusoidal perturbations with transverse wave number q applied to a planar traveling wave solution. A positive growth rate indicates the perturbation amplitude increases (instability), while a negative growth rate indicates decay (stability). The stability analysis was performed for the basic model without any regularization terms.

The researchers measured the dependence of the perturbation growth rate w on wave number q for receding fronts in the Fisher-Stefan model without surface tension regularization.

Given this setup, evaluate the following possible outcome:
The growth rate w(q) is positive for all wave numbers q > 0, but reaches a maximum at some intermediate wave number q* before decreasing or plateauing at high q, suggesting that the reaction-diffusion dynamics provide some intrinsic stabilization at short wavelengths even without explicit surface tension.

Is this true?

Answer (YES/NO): NO